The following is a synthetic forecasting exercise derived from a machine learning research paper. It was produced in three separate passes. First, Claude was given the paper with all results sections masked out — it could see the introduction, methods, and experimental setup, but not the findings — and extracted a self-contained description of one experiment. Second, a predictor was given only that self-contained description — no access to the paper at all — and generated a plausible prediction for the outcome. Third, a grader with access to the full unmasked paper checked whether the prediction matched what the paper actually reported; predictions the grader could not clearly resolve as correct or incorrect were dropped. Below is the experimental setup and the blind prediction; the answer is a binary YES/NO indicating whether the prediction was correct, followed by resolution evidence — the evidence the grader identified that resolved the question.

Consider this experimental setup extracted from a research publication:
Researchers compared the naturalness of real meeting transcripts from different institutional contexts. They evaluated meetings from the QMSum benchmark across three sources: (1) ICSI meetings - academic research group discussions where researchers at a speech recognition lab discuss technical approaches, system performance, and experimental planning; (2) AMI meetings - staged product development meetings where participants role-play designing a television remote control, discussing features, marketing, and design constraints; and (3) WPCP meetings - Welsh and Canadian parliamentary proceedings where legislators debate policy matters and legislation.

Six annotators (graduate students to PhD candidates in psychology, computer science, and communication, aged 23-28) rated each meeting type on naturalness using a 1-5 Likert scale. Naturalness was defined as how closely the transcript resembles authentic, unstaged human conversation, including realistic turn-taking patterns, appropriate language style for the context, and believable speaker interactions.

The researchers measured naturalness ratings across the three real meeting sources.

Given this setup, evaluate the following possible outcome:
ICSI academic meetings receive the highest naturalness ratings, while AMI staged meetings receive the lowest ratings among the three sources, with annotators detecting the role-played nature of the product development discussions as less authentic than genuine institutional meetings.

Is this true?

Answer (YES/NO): NO